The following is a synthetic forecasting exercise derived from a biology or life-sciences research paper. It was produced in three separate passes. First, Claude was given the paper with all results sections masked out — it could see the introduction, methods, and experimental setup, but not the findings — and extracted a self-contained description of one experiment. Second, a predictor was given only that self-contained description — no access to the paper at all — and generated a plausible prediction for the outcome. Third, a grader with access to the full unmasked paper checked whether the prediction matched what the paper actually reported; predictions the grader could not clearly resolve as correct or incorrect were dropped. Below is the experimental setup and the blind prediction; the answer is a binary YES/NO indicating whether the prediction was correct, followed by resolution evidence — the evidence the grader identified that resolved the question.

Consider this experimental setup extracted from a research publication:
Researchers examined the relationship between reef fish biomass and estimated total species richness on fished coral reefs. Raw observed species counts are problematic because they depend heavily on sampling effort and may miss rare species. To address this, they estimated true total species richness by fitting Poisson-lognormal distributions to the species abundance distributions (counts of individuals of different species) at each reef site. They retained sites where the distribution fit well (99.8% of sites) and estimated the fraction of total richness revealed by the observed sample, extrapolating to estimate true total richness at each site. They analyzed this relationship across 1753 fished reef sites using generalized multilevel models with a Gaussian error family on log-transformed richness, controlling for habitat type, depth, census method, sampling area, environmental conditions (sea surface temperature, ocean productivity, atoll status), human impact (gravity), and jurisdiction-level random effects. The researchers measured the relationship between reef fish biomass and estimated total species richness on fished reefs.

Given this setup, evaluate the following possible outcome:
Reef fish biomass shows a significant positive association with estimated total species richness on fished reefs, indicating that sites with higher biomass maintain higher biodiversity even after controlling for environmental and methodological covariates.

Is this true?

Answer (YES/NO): YES